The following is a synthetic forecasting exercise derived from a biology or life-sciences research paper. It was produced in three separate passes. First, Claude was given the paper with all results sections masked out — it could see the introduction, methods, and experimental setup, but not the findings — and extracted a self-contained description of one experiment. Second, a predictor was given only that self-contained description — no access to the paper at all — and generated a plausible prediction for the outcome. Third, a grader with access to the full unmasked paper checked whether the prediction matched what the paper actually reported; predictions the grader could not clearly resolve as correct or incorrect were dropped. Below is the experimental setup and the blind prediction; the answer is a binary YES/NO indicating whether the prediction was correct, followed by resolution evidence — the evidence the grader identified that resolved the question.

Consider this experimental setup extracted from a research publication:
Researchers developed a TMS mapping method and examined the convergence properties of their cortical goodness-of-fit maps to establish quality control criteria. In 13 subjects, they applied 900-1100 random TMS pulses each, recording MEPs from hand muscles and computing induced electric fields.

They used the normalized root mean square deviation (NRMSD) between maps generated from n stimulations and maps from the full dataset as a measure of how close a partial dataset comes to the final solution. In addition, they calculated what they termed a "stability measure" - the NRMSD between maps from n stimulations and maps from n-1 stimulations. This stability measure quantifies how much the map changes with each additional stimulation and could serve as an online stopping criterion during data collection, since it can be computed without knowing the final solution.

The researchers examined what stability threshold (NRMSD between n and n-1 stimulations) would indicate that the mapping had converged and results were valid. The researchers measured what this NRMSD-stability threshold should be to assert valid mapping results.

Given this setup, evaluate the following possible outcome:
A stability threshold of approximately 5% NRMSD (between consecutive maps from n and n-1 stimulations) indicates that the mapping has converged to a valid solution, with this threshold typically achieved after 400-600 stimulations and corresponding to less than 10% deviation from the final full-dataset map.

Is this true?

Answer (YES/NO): NO